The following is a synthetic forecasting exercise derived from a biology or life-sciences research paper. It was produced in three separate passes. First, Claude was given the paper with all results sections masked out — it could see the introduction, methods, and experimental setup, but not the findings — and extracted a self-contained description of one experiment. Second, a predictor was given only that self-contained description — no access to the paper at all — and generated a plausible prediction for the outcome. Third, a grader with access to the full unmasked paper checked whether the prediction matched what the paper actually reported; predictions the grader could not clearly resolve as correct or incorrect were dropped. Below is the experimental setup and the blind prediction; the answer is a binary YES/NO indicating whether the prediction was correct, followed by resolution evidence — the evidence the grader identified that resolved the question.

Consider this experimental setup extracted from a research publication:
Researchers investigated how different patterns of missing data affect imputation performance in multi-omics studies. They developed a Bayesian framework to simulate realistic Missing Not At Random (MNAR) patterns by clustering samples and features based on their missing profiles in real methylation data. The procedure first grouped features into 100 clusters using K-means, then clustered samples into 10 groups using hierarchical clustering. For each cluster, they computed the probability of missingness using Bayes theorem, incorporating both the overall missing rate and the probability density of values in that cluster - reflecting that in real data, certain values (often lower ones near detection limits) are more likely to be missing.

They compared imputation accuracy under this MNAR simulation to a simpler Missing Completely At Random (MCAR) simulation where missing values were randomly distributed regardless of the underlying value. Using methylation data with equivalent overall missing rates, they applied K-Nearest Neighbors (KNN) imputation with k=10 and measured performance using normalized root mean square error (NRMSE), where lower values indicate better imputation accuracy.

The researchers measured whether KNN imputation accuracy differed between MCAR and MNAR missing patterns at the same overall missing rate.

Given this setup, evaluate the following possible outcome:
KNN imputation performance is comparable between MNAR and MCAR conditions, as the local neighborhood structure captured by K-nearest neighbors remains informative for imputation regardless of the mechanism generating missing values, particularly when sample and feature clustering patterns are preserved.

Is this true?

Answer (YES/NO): YES